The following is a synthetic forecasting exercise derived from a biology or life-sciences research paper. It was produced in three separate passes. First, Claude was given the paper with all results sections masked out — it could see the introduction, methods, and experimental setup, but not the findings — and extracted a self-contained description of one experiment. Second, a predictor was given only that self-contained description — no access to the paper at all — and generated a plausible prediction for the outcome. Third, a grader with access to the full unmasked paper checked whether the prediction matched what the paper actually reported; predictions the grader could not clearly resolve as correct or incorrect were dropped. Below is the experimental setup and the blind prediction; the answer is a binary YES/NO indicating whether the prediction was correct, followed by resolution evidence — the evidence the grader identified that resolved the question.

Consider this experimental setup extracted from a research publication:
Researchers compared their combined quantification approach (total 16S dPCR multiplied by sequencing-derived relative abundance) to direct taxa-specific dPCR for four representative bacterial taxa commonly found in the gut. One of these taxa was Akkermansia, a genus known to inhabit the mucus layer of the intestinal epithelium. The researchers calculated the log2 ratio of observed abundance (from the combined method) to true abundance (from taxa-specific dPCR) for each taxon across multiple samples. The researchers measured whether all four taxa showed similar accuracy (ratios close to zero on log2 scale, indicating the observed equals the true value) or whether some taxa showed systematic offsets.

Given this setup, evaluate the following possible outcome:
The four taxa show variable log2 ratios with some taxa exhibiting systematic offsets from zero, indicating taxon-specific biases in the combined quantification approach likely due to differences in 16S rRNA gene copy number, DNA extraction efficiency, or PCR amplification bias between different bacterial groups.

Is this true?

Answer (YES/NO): YES